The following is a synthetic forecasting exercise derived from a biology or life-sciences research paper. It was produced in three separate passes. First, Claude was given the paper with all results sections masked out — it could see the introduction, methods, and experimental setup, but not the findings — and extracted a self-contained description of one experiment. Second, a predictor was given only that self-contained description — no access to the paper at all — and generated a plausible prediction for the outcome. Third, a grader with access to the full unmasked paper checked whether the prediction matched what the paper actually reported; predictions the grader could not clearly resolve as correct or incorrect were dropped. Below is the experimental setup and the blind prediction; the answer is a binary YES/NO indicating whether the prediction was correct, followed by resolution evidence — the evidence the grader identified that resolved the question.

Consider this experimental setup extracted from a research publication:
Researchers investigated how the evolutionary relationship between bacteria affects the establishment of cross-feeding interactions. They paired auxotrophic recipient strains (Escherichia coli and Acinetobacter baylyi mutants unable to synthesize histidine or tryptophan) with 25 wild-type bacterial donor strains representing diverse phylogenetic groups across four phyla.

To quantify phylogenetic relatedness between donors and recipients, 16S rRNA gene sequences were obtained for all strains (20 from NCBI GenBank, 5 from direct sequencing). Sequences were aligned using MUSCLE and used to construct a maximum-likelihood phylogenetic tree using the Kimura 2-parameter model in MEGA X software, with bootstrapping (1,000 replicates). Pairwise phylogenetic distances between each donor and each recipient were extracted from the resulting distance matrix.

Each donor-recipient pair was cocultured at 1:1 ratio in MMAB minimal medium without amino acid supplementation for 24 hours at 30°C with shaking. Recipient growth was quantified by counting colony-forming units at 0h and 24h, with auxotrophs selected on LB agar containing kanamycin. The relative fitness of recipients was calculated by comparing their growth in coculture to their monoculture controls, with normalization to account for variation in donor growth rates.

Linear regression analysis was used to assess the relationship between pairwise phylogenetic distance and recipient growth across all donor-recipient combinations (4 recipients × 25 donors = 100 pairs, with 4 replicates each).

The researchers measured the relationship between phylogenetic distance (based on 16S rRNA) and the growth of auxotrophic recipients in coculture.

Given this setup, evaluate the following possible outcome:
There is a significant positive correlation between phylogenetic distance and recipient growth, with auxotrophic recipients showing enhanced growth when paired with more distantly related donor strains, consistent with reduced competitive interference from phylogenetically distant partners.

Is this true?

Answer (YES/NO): YES